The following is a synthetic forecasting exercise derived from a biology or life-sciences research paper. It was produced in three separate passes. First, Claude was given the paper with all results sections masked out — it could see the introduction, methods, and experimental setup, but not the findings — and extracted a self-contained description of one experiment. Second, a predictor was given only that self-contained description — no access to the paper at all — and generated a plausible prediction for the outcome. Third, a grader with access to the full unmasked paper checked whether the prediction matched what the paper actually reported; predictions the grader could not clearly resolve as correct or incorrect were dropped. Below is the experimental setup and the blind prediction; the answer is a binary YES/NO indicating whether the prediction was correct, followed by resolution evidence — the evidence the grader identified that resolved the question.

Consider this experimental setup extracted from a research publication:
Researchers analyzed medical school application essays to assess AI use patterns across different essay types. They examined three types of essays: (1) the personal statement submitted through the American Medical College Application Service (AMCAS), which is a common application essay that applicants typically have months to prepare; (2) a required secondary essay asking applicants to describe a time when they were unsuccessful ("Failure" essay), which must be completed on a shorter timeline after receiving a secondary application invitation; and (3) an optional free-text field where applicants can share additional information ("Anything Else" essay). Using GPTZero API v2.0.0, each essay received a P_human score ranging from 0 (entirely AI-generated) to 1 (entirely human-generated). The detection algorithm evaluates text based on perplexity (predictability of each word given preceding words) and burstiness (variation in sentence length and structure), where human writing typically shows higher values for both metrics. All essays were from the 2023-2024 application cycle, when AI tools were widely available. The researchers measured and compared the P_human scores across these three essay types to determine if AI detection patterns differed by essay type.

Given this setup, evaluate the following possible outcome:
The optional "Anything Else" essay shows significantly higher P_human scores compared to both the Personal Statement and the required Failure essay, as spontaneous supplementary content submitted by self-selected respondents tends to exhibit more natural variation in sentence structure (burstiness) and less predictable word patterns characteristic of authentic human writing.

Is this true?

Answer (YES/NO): NO